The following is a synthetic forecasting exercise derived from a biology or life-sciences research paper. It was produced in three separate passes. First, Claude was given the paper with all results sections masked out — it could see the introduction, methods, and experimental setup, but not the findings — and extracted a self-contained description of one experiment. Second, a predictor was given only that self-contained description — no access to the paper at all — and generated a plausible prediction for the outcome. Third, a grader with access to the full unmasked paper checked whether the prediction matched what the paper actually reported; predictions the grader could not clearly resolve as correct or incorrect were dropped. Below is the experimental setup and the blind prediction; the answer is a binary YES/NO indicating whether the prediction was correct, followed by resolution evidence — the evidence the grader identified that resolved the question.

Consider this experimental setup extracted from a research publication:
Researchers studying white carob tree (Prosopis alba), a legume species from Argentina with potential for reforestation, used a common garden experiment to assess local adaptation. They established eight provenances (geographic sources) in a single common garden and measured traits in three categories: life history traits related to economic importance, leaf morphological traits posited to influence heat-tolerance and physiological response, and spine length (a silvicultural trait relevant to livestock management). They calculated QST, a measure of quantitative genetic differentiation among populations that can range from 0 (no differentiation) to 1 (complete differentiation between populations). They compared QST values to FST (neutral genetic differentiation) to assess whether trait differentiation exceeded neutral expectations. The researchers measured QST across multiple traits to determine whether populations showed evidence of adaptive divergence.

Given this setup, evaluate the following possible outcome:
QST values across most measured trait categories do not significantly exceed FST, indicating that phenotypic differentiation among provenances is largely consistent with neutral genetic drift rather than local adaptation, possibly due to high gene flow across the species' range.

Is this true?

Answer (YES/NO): NO